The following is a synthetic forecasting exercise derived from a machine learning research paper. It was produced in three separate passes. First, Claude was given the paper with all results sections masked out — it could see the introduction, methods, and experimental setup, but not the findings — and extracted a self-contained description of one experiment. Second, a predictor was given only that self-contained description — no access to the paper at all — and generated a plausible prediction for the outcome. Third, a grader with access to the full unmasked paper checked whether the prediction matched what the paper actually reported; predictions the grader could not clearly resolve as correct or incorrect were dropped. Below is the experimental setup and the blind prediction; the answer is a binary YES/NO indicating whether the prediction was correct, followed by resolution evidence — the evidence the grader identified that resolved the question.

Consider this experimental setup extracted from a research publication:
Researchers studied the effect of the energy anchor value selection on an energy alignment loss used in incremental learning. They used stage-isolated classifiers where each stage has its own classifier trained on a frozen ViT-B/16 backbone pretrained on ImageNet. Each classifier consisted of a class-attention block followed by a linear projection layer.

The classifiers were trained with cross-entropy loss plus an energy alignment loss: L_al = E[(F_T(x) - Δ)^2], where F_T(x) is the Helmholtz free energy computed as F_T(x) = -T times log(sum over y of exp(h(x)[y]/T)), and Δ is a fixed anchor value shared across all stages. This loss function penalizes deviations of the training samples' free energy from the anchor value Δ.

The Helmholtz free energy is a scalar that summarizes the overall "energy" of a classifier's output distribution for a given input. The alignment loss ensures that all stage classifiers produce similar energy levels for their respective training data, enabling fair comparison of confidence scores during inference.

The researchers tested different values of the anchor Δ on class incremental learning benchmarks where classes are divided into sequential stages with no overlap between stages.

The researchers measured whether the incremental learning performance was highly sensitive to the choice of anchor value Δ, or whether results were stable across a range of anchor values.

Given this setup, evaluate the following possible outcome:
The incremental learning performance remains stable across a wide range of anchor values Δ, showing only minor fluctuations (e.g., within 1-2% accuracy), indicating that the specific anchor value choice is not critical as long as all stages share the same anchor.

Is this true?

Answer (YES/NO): YES